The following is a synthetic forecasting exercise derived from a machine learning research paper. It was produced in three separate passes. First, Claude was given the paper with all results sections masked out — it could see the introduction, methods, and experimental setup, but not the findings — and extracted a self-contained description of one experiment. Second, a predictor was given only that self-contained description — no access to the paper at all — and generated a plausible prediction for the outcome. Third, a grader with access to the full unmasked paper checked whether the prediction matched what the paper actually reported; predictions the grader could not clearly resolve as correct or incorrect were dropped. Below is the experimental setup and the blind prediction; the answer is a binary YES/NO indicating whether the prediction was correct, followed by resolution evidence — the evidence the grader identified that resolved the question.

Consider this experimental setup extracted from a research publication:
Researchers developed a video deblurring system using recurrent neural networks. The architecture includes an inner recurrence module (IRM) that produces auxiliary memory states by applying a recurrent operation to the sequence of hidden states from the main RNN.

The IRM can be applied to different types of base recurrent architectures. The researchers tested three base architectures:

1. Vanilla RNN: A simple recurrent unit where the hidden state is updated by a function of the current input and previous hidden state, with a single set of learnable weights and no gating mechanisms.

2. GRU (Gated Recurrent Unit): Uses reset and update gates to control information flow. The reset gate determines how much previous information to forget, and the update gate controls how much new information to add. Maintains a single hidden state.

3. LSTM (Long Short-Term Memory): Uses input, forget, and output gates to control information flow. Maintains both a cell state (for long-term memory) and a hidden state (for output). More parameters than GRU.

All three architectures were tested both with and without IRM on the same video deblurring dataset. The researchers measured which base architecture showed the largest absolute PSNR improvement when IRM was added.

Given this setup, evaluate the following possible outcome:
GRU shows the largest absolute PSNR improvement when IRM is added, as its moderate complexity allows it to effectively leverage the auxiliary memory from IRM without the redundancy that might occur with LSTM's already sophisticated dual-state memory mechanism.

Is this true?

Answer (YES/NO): NO